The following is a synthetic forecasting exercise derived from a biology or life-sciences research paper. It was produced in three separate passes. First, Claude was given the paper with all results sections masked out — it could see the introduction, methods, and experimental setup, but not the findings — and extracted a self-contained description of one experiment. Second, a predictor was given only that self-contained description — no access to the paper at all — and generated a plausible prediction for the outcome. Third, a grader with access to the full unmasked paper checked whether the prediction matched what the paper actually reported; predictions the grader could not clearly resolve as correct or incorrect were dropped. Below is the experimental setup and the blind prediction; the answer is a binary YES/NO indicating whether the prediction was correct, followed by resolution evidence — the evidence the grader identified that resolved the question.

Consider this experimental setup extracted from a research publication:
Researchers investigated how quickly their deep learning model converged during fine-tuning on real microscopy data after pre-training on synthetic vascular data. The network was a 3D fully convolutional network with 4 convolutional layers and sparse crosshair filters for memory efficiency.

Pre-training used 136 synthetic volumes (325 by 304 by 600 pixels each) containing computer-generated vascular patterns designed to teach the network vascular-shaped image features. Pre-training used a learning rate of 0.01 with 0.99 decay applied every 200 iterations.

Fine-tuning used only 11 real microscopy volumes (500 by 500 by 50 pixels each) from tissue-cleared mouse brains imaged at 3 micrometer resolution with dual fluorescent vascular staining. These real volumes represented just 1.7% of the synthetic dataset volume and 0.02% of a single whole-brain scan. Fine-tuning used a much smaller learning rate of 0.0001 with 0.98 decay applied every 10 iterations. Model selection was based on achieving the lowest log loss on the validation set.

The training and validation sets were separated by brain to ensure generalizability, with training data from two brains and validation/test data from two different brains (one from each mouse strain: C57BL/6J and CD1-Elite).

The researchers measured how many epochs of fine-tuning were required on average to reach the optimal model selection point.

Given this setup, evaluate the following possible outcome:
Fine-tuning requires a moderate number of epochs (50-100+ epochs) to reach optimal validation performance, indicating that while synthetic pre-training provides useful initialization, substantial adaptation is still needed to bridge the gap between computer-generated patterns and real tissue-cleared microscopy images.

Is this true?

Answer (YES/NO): NO